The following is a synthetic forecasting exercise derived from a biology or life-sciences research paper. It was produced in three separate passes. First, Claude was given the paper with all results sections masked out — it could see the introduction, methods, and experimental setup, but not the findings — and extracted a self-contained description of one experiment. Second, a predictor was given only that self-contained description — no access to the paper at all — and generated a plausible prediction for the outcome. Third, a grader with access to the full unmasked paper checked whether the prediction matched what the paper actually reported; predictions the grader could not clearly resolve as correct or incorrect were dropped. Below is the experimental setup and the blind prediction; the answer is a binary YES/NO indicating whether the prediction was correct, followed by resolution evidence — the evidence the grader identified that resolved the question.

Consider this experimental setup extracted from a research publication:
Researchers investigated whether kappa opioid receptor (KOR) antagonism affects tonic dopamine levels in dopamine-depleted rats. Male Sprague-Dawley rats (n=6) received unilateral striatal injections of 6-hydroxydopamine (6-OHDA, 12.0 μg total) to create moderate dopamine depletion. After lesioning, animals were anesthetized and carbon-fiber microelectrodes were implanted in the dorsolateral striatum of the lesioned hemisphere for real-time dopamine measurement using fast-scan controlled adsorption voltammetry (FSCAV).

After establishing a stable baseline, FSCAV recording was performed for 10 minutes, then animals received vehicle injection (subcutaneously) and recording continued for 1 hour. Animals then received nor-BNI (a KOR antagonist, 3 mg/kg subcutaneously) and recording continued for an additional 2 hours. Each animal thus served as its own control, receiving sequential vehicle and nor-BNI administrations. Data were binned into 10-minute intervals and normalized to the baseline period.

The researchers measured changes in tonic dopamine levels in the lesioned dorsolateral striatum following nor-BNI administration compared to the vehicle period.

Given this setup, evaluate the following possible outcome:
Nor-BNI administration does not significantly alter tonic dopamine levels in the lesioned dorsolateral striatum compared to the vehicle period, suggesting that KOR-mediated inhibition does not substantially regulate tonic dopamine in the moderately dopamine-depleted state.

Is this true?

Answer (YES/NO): YES